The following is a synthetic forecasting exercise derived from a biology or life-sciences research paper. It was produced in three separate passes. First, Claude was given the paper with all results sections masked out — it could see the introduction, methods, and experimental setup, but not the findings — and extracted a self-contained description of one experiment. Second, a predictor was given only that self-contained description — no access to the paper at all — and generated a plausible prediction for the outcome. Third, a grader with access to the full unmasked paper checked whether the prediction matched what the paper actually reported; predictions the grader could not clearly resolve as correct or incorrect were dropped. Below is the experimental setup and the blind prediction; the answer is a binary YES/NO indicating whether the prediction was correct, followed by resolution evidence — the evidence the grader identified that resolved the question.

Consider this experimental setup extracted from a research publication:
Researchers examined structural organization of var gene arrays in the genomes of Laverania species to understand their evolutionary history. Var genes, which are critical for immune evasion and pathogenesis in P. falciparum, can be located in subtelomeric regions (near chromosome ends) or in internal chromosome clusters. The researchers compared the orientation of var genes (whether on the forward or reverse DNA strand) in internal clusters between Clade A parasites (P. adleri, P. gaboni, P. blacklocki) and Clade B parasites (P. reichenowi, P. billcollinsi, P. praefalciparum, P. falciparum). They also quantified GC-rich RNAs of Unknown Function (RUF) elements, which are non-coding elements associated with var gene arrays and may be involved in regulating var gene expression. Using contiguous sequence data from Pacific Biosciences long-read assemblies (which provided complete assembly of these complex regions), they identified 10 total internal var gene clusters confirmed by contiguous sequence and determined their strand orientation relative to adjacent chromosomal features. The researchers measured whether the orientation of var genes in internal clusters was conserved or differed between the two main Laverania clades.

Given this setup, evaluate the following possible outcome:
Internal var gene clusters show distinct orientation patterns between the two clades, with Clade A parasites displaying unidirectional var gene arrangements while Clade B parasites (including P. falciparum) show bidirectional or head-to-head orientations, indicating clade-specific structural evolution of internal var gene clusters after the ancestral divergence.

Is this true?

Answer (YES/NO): NO